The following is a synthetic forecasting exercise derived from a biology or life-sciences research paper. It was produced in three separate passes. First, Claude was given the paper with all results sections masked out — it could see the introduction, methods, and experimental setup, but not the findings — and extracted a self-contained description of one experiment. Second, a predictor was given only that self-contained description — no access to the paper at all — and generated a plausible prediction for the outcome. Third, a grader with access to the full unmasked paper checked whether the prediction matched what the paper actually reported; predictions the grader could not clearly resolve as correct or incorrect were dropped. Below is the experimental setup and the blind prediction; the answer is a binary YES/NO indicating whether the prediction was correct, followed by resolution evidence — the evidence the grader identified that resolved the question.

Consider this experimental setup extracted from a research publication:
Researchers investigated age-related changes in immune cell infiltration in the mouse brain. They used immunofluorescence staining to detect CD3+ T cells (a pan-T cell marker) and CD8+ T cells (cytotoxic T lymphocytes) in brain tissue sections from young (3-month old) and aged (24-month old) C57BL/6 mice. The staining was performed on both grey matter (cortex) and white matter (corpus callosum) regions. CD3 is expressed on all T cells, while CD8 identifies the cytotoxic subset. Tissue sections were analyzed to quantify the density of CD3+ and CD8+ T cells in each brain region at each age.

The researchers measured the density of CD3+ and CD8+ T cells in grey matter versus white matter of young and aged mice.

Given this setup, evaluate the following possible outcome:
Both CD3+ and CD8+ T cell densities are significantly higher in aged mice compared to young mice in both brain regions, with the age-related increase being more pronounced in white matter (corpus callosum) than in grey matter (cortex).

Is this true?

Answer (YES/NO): NO